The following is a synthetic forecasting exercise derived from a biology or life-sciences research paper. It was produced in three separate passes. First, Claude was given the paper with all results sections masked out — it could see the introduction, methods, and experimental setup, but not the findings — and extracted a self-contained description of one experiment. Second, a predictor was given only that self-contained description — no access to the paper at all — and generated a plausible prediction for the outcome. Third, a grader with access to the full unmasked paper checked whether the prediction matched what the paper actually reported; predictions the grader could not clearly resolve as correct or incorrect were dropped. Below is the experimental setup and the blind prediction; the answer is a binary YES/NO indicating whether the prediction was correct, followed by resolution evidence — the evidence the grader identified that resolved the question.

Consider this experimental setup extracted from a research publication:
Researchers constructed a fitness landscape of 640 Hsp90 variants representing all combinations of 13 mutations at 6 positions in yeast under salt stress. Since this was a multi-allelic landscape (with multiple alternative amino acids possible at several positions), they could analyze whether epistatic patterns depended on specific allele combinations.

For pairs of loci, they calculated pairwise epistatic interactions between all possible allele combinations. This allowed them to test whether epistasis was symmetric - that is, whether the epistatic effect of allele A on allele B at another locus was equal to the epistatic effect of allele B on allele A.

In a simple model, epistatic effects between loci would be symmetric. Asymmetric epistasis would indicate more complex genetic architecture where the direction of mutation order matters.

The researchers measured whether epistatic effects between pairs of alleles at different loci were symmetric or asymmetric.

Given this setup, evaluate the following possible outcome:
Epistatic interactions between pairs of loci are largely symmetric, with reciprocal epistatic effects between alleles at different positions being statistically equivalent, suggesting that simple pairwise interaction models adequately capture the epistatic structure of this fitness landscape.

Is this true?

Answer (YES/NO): NO